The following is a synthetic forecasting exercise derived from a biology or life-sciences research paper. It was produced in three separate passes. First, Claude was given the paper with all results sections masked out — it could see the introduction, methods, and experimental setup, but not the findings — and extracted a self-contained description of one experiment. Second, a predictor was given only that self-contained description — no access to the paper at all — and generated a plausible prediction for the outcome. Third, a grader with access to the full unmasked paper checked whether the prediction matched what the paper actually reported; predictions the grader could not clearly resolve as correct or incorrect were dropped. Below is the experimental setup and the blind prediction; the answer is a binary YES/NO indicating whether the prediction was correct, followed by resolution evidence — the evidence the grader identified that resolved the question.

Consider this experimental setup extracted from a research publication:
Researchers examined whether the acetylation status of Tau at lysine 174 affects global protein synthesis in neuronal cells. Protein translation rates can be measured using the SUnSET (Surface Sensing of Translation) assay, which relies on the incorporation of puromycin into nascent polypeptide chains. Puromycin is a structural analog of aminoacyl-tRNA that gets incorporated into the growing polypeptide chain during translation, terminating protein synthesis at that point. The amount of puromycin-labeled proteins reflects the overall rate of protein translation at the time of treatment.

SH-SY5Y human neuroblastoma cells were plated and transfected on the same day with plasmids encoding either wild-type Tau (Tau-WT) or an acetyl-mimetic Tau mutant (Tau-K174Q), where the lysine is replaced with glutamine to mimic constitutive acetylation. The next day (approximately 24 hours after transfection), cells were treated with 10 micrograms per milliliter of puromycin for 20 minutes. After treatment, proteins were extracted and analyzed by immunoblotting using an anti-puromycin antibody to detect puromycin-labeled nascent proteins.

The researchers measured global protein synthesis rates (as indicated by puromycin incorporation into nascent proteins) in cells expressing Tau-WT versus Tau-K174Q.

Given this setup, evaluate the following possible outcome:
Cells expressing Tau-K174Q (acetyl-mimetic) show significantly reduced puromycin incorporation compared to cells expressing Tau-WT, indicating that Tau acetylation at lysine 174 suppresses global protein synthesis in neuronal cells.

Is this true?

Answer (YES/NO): NO